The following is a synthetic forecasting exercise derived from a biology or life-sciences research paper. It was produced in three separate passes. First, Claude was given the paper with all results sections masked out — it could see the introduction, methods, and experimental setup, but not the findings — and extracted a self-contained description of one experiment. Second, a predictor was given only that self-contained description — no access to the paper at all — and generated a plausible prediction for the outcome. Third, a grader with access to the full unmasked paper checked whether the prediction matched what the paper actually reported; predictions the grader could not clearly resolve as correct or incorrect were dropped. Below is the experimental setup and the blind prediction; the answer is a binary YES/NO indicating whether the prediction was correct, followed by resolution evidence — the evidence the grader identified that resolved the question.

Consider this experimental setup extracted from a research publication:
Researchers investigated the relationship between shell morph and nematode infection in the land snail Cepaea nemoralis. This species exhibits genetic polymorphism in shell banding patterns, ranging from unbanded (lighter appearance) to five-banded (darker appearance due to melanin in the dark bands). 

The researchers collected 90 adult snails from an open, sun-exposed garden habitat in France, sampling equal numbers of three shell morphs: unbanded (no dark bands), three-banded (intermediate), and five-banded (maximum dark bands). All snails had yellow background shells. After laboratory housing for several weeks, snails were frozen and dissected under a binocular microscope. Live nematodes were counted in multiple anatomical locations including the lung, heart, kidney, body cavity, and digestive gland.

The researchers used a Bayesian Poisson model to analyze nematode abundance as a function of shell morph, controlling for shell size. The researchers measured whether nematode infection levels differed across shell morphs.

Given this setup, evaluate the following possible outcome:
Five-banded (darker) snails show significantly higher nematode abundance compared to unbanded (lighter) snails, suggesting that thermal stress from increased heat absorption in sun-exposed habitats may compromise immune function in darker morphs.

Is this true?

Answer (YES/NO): NO